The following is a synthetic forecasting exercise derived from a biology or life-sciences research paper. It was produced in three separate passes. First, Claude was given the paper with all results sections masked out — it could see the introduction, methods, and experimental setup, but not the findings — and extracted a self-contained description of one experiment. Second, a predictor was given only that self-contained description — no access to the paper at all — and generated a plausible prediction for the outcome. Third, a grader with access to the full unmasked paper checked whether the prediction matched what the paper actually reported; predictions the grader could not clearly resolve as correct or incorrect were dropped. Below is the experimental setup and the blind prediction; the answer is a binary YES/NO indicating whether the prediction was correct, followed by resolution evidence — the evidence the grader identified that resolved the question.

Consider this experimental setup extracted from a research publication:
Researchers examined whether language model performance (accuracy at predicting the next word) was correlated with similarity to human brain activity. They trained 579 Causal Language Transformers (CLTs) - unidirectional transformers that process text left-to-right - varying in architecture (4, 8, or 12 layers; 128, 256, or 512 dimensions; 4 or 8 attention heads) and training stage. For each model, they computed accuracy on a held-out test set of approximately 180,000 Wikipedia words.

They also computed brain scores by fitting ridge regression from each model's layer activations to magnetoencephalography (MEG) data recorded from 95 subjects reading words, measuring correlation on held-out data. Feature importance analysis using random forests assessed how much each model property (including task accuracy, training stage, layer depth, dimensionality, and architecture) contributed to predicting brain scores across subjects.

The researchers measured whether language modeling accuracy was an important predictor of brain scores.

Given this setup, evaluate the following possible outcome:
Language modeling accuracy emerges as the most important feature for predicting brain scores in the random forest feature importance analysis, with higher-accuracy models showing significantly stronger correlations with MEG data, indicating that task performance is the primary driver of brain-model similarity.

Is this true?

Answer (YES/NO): NO